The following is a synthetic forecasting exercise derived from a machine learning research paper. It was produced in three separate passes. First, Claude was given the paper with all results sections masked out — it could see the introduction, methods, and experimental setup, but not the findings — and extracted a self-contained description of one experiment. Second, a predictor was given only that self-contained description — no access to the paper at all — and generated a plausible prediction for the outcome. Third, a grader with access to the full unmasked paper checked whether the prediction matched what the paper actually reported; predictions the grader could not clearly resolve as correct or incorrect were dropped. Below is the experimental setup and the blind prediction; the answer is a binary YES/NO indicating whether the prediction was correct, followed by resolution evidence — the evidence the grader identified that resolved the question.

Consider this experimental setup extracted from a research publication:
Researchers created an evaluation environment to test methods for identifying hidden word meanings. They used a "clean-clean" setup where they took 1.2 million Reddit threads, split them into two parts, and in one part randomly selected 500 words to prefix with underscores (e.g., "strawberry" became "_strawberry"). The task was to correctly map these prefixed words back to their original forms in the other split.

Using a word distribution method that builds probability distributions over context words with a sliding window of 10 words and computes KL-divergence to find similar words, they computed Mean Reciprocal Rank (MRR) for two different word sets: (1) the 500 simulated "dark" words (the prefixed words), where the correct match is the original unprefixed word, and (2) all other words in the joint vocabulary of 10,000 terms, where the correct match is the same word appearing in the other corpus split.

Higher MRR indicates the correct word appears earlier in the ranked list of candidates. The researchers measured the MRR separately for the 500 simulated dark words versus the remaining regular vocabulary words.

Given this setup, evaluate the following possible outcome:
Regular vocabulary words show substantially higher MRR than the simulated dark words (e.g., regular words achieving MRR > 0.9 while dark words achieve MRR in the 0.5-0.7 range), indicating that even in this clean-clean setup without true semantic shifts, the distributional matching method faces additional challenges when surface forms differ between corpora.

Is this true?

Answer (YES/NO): NO